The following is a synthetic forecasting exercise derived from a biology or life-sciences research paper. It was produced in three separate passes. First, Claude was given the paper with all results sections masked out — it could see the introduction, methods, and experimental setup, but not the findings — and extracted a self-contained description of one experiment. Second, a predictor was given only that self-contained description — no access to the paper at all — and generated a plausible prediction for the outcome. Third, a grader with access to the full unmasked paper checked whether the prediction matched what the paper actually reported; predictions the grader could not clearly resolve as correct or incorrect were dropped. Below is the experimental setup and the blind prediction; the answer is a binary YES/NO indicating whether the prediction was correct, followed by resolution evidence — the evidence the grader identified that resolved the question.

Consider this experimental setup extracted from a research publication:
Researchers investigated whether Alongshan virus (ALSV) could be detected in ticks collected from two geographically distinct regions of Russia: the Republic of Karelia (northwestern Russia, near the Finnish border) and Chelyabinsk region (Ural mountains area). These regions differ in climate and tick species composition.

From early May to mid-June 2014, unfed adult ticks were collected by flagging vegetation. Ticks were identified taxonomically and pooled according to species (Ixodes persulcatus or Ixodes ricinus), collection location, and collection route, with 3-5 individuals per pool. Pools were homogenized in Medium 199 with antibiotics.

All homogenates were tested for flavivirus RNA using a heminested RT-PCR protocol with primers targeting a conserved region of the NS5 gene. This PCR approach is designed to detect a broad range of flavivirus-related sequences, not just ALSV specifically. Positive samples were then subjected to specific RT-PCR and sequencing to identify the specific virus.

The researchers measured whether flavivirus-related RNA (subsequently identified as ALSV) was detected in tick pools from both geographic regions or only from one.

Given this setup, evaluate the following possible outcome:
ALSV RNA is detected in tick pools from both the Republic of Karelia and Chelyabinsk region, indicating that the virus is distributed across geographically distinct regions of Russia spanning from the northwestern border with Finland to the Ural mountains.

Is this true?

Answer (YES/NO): YES